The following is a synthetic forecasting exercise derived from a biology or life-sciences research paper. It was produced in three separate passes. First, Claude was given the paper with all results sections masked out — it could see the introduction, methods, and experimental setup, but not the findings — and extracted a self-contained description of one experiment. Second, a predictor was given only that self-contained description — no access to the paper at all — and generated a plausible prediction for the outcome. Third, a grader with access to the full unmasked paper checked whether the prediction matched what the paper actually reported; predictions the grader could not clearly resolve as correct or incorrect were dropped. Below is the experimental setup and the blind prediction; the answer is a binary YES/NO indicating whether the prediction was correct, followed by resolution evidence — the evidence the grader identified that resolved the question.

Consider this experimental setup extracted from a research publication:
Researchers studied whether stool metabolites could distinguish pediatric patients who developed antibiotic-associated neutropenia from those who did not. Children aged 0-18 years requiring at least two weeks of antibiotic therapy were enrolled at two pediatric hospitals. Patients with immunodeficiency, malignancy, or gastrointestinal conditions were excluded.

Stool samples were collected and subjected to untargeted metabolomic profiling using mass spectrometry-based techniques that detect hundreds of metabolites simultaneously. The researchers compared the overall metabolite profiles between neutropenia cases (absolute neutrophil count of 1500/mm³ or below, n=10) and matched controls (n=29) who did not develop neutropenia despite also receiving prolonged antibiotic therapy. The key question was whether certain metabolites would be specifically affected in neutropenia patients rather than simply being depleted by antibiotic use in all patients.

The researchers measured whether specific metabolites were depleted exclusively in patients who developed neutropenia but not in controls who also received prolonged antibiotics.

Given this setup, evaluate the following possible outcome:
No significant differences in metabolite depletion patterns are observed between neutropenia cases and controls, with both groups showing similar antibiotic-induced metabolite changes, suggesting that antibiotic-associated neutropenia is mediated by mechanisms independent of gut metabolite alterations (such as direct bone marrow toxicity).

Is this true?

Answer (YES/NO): NO